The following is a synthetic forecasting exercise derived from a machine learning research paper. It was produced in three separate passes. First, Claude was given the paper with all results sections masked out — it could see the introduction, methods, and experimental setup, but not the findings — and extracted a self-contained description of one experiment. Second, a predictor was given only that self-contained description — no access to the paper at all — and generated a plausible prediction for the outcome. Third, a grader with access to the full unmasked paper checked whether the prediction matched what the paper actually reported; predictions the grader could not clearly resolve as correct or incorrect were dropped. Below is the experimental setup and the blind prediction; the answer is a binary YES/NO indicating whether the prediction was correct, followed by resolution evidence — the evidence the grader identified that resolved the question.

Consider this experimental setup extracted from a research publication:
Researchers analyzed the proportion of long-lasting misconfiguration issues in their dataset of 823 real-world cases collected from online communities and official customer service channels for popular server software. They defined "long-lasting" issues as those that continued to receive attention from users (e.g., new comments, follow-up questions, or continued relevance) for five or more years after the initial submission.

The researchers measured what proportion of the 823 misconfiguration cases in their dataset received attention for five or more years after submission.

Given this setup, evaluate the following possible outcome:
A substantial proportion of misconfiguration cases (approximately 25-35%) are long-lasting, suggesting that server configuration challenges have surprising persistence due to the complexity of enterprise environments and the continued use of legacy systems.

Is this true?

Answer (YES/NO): NO